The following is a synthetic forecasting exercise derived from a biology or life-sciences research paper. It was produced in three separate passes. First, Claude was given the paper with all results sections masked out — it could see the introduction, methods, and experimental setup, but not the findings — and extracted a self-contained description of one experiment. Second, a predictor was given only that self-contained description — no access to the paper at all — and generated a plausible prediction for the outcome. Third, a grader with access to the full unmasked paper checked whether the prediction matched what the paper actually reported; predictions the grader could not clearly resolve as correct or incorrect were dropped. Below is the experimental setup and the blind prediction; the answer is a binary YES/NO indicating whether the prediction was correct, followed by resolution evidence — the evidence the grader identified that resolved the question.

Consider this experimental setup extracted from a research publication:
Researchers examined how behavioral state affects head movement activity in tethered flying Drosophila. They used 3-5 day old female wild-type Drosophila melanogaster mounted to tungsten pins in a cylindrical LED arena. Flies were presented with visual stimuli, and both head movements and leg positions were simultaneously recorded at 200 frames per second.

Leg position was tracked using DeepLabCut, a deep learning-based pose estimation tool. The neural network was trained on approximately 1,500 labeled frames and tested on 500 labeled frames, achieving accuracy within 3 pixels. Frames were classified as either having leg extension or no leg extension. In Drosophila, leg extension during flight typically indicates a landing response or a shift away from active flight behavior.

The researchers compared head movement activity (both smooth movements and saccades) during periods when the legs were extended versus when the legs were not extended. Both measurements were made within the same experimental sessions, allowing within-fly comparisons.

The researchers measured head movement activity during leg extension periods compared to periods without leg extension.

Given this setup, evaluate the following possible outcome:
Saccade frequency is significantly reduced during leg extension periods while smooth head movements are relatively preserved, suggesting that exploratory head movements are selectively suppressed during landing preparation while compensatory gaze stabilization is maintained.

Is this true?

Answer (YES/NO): NO